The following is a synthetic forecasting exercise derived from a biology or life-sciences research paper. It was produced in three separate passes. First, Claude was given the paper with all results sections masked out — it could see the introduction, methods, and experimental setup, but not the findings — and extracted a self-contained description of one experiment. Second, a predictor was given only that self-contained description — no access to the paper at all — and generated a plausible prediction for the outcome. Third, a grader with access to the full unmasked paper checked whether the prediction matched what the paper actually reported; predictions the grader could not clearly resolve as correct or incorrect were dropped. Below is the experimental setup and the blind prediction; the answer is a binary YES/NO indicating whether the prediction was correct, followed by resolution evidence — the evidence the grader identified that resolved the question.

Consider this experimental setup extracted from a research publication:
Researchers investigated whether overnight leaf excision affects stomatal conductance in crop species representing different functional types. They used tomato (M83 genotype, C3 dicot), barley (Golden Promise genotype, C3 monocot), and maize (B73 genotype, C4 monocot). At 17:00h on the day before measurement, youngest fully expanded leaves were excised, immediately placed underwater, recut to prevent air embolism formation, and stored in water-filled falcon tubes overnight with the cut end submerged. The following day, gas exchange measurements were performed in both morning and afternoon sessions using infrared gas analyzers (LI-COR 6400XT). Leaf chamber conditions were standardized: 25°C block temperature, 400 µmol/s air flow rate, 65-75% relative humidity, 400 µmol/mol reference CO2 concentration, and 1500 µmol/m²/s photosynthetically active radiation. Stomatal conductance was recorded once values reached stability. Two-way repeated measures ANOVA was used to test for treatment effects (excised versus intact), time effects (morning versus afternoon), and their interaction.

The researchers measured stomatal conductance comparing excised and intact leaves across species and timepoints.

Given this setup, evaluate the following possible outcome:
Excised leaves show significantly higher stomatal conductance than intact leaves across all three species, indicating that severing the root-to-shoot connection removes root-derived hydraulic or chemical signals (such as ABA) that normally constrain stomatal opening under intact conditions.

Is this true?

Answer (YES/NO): NO